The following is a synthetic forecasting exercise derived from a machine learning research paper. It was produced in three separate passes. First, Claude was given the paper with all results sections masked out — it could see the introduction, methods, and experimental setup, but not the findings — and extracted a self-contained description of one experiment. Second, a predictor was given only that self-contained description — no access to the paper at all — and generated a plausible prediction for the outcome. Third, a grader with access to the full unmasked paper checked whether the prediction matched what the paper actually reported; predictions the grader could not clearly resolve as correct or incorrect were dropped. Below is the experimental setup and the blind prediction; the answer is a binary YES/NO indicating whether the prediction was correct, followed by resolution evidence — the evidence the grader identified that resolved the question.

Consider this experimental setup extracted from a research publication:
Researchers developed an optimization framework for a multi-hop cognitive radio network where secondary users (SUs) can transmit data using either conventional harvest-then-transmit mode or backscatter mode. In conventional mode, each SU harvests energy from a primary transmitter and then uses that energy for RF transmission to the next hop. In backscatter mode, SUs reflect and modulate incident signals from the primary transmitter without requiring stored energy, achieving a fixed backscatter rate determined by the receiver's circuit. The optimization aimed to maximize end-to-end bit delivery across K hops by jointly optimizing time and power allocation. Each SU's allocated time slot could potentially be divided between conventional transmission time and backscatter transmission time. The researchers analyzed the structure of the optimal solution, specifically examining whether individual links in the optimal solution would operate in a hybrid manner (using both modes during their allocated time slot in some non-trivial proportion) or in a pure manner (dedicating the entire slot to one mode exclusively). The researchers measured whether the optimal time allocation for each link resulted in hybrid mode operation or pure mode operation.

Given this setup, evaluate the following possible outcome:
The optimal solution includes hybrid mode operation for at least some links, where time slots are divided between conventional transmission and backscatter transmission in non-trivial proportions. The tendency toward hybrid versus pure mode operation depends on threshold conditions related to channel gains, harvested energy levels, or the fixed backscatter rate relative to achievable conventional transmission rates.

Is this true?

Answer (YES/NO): NO